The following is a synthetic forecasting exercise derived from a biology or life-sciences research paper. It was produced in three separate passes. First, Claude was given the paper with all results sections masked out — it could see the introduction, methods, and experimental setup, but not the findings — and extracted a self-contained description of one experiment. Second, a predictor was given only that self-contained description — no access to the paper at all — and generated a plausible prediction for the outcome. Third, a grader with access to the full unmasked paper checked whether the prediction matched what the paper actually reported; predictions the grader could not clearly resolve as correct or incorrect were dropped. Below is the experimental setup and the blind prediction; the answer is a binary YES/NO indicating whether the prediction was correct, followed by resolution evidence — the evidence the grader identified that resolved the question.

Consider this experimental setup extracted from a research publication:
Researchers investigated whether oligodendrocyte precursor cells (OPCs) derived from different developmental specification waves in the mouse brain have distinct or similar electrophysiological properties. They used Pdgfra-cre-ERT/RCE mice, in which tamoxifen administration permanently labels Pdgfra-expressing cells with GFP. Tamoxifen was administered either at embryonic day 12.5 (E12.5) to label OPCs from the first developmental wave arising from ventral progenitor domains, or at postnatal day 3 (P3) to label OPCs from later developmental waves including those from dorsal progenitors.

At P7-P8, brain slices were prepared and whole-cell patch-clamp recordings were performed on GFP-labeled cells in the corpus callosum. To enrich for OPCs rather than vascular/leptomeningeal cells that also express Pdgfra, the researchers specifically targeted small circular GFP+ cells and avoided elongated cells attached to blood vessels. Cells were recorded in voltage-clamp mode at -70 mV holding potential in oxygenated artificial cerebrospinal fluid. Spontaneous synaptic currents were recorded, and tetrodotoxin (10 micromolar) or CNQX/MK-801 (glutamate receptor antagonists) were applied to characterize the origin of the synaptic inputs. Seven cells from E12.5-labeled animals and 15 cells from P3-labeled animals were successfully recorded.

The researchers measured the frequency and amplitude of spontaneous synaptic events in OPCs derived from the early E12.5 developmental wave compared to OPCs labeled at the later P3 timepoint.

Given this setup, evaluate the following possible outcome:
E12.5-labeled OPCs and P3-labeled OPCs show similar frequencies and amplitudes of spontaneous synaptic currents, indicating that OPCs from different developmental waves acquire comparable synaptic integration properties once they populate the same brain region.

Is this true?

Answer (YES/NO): YES